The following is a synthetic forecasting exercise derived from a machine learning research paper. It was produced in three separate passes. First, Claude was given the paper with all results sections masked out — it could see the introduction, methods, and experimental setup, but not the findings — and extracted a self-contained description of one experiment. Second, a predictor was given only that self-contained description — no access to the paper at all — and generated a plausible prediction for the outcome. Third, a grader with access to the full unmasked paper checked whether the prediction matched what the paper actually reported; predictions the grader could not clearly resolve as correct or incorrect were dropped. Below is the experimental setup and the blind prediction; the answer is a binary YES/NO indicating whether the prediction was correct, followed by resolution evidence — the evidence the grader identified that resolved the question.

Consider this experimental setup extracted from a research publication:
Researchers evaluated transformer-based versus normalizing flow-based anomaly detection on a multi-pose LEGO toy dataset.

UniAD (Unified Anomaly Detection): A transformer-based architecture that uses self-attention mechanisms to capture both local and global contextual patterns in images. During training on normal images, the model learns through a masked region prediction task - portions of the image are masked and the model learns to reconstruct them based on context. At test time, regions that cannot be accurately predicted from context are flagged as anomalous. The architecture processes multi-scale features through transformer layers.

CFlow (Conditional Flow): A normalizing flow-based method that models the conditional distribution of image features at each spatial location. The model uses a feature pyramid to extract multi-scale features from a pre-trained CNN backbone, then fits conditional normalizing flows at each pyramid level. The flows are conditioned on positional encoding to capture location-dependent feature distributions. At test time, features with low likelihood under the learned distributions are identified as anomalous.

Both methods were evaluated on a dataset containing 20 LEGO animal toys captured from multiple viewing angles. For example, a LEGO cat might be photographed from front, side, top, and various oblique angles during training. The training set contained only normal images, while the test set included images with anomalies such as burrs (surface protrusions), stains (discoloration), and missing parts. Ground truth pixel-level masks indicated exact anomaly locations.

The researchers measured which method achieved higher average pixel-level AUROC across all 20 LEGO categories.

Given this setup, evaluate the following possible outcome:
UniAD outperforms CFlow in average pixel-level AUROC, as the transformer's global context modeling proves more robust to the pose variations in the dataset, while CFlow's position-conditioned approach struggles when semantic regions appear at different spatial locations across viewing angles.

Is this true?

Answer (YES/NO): NO